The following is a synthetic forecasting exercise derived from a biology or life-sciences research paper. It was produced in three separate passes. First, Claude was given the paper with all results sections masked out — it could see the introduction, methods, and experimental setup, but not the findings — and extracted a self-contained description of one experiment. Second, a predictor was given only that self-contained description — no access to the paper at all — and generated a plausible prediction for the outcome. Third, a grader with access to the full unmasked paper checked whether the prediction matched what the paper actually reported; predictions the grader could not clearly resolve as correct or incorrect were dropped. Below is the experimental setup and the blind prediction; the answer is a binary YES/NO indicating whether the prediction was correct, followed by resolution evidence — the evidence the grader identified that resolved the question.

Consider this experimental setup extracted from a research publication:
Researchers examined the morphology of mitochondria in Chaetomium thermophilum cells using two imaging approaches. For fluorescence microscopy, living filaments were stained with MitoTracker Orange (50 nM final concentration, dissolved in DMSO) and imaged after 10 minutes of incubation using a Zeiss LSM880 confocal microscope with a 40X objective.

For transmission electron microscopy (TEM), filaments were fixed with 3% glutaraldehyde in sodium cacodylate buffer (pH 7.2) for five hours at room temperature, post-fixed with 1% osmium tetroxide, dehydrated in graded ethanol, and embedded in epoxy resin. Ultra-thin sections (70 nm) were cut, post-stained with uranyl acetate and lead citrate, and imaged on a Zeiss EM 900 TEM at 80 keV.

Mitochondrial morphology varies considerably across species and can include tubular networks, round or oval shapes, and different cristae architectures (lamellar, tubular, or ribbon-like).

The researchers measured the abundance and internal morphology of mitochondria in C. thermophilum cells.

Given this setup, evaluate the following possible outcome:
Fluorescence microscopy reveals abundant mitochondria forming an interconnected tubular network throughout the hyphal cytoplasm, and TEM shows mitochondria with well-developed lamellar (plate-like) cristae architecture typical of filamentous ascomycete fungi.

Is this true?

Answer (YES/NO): NO